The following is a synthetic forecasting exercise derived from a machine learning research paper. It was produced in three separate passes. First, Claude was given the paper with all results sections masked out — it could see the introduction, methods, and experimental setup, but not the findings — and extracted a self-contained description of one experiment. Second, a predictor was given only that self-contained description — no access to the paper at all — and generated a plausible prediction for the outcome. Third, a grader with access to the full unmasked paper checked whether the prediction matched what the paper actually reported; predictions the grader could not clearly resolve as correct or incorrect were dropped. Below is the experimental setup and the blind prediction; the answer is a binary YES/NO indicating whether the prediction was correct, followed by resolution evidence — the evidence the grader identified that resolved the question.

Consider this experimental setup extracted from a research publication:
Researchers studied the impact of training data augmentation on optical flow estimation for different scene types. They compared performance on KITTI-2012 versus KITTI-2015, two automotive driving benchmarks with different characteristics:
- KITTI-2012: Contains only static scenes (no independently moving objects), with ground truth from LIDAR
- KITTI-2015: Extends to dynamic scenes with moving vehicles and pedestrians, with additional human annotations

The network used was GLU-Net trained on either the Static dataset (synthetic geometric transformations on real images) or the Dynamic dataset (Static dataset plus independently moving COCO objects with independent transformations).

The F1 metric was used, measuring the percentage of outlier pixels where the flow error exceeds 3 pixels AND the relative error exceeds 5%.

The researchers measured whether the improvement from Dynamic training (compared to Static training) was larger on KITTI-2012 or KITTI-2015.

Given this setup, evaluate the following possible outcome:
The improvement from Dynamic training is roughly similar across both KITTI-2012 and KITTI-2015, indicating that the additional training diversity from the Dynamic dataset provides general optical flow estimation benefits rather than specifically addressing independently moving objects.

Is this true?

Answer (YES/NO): NO